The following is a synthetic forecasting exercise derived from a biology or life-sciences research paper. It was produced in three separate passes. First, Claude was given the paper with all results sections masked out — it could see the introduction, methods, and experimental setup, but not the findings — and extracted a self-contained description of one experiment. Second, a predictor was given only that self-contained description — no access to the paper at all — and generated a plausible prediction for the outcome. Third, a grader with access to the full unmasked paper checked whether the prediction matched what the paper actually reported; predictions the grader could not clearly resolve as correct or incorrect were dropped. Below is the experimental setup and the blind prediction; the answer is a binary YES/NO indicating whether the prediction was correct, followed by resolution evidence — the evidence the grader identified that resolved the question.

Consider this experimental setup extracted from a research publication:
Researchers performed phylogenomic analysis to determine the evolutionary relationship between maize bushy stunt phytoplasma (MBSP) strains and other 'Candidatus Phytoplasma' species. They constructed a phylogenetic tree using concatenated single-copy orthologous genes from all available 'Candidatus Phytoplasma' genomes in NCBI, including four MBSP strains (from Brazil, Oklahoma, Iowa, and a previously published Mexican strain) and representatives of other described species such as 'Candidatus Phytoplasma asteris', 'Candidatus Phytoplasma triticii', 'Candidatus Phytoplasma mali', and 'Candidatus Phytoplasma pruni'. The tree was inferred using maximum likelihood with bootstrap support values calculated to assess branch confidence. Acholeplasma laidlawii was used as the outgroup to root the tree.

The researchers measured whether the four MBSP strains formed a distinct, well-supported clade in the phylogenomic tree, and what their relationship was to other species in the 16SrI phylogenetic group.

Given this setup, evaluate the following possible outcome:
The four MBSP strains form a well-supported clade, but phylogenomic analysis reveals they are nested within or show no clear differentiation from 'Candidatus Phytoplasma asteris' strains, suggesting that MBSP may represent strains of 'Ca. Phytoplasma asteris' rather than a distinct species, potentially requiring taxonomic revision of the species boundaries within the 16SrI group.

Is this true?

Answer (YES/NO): NO